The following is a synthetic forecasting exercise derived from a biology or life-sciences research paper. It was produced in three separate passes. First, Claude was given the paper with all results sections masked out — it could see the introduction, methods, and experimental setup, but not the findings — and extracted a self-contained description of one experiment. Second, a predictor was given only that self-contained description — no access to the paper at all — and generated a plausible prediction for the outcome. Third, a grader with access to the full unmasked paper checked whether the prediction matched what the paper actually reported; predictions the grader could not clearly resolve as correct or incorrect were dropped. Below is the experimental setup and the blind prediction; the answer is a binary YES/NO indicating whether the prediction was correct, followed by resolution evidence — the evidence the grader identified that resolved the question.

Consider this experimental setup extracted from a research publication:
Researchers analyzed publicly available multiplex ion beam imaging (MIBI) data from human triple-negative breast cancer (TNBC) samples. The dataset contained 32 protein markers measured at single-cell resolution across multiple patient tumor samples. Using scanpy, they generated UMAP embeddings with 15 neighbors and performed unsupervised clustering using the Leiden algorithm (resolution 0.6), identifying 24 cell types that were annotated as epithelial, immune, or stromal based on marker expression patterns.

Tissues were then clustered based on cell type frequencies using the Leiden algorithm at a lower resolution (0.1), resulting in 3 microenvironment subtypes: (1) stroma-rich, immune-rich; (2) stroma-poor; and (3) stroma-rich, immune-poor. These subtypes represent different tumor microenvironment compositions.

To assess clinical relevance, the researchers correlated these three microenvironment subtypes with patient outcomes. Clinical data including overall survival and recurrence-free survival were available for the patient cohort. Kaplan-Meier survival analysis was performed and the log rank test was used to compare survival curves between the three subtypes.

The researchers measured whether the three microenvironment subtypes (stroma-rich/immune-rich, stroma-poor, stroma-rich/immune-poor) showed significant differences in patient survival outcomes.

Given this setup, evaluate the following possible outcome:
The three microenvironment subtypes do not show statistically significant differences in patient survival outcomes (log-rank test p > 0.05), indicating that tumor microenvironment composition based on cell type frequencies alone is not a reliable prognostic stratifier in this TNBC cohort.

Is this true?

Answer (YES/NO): NO